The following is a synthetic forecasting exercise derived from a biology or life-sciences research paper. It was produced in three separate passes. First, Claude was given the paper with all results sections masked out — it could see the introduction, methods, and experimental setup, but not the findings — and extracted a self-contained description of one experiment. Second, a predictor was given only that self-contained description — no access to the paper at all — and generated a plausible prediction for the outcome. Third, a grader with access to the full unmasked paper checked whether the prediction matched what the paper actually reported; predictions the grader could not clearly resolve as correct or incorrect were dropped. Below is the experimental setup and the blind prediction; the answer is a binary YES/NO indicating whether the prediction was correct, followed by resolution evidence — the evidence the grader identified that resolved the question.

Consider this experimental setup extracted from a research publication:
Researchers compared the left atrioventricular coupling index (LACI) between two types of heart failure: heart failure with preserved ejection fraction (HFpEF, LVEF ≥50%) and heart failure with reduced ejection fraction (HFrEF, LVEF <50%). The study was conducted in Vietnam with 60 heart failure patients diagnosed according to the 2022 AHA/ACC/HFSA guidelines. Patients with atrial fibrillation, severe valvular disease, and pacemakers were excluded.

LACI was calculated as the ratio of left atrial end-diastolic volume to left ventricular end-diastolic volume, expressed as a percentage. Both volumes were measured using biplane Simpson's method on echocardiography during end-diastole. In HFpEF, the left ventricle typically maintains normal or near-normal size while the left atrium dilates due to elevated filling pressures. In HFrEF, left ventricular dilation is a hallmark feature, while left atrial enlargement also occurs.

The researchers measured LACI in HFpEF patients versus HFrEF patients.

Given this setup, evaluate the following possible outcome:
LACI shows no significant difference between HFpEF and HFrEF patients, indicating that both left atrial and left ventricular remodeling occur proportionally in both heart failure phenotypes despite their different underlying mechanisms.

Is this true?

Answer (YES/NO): NO